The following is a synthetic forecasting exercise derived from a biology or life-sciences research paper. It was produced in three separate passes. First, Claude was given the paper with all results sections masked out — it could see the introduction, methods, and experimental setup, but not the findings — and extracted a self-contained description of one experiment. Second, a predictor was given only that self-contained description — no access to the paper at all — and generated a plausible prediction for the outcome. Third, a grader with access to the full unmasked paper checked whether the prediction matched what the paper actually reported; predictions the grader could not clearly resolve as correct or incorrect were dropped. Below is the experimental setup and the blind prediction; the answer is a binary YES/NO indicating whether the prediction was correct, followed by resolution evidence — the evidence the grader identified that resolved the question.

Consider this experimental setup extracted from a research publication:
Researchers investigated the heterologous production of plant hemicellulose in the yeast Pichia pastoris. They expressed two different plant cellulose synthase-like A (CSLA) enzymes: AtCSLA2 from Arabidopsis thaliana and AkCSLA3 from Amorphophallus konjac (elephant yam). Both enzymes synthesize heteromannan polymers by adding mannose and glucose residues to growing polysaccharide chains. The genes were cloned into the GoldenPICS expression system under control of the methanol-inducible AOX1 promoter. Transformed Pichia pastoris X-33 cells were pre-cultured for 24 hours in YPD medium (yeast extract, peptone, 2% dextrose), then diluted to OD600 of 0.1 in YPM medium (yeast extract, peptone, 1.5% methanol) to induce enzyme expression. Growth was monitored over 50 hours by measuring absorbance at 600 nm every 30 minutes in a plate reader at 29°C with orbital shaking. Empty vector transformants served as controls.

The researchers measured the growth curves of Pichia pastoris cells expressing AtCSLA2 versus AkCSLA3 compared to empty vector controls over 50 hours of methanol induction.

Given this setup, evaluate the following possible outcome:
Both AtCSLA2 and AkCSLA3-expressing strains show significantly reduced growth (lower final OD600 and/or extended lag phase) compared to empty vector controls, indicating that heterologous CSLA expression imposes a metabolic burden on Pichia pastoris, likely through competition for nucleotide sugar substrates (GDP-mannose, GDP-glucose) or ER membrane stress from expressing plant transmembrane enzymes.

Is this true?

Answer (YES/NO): NO